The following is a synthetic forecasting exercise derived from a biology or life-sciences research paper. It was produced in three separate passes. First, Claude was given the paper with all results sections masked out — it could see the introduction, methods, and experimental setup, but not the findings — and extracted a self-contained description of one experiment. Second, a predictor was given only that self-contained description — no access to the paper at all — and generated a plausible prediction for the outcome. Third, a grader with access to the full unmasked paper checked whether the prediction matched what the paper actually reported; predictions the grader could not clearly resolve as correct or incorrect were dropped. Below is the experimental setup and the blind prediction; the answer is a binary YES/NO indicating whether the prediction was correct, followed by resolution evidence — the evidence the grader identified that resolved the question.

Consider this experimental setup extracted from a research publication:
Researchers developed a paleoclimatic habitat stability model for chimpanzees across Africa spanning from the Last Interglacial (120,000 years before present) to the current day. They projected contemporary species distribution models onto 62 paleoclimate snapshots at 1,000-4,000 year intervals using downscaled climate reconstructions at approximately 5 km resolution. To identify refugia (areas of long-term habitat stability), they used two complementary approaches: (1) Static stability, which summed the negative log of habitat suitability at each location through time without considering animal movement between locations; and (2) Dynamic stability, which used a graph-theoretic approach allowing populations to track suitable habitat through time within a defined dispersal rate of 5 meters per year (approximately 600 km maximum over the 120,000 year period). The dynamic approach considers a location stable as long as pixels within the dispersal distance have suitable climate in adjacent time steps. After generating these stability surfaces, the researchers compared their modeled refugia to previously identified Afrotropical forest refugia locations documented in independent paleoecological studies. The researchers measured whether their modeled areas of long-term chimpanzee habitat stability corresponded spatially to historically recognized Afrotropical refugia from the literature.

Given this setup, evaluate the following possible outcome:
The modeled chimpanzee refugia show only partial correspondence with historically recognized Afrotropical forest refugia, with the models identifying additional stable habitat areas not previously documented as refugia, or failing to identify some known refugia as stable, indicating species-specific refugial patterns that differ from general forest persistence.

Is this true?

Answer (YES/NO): NO